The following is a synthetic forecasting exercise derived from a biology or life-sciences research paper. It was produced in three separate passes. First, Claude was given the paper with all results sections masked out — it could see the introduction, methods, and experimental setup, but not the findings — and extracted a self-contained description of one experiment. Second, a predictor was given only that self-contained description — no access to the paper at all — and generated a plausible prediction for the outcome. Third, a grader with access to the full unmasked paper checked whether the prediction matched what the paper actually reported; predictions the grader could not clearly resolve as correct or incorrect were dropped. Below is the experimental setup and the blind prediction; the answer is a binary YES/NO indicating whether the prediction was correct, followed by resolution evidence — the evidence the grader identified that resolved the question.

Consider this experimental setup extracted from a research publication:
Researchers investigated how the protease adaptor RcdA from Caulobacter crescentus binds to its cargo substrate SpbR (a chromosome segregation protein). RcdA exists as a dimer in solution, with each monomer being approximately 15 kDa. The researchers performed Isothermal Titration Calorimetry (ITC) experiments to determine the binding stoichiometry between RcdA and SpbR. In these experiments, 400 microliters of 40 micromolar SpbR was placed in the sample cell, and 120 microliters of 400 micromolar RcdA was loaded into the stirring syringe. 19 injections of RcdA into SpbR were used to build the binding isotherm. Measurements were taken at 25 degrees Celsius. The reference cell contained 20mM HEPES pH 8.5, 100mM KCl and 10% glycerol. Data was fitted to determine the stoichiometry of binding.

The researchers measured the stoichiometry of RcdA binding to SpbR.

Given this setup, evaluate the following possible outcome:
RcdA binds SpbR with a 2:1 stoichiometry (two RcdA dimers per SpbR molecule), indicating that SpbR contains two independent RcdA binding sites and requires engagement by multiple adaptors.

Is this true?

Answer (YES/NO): NO